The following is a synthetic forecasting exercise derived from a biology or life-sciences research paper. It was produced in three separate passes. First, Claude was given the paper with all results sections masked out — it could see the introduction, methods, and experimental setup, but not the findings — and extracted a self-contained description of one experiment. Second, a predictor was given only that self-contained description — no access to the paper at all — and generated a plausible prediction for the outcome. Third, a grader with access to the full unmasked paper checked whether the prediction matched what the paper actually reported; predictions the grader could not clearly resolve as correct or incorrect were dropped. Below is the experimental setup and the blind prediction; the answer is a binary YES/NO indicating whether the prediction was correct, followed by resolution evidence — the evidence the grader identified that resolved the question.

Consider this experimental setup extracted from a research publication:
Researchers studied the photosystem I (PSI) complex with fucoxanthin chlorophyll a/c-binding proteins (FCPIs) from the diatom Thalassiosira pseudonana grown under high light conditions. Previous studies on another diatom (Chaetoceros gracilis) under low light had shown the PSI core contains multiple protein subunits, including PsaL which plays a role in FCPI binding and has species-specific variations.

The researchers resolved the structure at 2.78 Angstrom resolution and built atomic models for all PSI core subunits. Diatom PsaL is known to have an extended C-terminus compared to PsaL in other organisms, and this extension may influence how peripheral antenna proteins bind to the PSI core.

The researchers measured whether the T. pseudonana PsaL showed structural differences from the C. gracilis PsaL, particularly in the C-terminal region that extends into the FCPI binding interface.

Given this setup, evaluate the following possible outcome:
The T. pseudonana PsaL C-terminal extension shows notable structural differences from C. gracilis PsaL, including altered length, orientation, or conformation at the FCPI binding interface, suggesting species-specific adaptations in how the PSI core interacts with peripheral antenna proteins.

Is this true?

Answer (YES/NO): YES